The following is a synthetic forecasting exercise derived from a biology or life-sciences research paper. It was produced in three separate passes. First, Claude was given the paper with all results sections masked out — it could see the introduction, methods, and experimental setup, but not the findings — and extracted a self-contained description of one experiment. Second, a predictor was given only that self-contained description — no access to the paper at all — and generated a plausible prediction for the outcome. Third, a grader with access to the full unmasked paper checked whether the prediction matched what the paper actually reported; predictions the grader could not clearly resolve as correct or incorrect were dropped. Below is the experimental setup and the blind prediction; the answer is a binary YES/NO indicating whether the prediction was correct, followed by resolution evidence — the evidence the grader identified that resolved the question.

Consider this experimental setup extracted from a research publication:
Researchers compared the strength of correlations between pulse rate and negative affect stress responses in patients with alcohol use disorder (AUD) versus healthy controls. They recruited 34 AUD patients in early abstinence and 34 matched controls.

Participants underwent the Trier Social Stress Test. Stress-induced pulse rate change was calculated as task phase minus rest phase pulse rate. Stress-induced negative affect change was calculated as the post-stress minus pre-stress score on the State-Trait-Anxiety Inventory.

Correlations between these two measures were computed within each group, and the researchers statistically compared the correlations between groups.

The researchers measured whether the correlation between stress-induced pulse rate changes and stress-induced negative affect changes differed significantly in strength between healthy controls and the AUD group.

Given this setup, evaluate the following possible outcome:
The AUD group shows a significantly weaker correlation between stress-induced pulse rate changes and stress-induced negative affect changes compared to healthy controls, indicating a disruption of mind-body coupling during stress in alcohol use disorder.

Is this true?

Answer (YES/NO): NO